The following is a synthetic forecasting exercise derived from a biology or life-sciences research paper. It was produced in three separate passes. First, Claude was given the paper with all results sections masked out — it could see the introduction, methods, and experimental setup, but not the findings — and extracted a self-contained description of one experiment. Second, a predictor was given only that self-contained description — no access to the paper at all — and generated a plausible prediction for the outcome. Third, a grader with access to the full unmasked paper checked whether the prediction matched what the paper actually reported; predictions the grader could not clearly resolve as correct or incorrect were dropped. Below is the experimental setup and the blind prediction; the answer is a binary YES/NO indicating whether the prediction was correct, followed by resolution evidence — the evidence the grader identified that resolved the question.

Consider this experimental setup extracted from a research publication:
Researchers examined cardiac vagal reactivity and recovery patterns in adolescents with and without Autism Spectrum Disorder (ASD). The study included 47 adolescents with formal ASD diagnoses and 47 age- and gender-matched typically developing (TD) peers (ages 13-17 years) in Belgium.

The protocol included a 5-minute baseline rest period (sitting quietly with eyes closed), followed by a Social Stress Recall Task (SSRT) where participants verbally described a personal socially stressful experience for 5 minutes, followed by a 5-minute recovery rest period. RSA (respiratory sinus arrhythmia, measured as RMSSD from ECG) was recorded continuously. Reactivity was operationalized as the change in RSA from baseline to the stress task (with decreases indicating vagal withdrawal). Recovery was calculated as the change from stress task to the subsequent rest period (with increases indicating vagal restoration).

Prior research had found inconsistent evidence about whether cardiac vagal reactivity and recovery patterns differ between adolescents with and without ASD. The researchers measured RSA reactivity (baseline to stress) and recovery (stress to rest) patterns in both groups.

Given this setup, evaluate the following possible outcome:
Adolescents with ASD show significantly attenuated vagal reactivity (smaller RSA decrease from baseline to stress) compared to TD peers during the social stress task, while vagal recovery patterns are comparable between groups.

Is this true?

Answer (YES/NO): NO